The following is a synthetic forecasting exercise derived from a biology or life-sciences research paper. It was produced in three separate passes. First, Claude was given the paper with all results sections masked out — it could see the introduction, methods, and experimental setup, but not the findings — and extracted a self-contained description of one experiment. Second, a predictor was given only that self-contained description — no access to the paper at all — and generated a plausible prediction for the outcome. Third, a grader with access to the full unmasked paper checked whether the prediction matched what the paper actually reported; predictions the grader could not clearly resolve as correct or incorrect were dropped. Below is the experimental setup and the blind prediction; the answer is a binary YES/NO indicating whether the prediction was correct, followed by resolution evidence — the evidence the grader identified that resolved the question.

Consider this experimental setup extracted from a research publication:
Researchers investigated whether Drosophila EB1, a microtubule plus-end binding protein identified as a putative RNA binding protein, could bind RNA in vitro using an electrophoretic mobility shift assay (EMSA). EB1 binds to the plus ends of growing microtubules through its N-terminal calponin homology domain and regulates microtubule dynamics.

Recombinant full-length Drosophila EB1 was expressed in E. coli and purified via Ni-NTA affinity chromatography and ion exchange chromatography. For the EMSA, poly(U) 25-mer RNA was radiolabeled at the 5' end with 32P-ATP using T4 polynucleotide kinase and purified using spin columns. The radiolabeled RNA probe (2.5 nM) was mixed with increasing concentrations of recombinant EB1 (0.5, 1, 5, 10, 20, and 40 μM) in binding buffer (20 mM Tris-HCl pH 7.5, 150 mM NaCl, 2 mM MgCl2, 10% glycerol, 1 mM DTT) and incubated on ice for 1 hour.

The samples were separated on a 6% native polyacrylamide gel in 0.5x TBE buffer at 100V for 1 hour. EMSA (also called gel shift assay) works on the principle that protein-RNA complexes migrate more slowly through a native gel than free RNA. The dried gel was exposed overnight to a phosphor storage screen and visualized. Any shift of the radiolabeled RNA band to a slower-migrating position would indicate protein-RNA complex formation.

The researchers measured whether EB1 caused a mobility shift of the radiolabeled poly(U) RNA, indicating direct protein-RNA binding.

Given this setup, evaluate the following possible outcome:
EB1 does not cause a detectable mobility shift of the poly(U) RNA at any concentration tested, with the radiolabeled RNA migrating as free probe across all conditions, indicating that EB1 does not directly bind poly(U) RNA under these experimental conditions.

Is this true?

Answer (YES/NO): NO